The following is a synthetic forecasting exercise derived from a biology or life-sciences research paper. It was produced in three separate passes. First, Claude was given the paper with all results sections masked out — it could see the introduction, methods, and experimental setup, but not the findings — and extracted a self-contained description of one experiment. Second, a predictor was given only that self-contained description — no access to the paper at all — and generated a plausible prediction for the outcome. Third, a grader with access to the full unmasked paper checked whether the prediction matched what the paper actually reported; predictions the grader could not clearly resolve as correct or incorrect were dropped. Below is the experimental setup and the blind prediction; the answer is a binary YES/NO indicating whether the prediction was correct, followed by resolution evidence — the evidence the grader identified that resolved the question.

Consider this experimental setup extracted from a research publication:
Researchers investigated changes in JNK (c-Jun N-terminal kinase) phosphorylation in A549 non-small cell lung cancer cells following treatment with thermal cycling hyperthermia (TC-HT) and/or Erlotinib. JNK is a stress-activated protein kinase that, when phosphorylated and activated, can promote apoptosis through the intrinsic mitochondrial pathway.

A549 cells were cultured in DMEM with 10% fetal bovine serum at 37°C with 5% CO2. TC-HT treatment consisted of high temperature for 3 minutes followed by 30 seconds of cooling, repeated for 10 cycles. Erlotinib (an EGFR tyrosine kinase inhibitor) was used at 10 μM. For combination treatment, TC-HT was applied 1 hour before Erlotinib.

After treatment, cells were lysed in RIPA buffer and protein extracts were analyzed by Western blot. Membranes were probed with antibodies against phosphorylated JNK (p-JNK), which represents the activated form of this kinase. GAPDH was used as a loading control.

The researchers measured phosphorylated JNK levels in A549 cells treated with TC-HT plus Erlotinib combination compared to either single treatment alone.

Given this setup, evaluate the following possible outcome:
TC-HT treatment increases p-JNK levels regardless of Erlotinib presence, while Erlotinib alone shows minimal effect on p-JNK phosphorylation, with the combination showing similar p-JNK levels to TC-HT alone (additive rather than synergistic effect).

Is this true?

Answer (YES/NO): NO